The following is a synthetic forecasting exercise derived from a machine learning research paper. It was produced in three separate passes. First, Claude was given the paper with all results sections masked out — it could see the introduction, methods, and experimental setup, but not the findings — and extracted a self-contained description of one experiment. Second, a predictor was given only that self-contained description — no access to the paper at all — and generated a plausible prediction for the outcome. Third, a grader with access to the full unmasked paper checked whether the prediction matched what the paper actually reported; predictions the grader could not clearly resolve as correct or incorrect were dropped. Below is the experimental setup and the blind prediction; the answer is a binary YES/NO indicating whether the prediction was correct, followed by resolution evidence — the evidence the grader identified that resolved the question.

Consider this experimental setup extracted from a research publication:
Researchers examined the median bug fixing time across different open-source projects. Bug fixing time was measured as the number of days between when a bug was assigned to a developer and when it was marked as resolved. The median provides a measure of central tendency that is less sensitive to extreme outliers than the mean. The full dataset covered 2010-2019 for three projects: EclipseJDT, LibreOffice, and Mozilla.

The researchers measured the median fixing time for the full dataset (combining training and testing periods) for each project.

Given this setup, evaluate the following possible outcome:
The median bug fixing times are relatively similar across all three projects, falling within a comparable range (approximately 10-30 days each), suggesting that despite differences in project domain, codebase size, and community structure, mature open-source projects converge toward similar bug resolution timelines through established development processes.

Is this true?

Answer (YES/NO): NO